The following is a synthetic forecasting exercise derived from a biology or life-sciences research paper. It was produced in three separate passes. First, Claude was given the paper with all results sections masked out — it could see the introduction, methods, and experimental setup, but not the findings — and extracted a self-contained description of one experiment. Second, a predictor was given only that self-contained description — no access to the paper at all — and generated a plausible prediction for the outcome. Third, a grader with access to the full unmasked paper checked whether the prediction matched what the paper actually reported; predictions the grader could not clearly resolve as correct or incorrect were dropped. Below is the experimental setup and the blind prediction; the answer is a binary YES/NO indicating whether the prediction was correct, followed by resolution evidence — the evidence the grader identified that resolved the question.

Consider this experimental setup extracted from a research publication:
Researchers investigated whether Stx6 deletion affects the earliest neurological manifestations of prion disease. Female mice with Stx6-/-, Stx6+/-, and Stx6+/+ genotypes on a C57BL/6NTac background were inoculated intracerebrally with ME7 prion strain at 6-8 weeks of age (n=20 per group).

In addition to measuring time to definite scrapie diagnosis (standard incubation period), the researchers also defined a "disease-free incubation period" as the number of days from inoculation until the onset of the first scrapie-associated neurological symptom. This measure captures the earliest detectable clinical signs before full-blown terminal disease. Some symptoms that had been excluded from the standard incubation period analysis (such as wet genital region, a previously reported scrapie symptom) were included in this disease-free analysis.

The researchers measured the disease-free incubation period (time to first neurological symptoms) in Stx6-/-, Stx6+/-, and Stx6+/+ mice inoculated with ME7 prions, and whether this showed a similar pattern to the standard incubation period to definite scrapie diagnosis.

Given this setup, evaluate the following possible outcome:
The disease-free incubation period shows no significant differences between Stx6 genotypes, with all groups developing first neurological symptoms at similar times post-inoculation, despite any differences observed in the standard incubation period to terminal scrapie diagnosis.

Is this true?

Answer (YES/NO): NO